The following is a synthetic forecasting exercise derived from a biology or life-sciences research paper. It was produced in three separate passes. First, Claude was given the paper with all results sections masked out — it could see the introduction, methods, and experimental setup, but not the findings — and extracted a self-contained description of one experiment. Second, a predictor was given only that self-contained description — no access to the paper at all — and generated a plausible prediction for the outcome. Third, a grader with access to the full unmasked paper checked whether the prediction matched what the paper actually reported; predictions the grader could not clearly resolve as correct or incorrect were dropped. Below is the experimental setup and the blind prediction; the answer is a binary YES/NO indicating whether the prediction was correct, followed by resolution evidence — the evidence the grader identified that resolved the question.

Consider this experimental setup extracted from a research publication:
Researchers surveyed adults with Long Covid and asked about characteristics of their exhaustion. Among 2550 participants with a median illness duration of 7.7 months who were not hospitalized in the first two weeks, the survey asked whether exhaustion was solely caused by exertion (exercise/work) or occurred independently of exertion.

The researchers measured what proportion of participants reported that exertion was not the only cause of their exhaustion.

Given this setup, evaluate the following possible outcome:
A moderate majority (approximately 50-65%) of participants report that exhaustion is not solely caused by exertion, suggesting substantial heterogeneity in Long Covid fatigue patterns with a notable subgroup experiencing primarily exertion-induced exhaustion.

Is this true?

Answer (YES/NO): YES